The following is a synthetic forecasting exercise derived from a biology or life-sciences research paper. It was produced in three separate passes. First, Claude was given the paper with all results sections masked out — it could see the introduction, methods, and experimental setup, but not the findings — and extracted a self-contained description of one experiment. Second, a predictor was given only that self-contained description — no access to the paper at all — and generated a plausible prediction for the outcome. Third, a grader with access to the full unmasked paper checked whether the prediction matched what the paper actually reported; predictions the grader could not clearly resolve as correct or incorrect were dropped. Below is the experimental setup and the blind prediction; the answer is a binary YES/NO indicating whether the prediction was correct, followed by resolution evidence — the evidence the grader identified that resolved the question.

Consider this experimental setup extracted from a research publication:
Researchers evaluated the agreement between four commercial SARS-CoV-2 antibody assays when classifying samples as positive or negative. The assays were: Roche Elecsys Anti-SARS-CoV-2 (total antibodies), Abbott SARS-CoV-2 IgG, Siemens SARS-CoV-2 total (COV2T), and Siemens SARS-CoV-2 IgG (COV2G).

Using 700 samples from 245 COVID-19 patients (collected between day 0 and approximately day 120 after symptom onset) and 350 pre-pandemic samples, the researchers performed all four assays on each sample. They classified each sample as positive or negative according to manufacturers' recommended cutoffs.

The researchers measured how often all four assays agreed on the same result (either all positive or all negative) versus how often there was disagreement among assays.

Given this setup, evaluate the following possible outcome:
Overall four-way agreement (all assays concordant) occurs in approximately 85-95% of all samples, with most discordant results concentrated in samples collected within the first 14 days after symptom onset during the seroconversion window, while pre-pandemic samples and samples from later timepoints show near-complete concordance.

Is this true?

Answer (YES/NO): NO